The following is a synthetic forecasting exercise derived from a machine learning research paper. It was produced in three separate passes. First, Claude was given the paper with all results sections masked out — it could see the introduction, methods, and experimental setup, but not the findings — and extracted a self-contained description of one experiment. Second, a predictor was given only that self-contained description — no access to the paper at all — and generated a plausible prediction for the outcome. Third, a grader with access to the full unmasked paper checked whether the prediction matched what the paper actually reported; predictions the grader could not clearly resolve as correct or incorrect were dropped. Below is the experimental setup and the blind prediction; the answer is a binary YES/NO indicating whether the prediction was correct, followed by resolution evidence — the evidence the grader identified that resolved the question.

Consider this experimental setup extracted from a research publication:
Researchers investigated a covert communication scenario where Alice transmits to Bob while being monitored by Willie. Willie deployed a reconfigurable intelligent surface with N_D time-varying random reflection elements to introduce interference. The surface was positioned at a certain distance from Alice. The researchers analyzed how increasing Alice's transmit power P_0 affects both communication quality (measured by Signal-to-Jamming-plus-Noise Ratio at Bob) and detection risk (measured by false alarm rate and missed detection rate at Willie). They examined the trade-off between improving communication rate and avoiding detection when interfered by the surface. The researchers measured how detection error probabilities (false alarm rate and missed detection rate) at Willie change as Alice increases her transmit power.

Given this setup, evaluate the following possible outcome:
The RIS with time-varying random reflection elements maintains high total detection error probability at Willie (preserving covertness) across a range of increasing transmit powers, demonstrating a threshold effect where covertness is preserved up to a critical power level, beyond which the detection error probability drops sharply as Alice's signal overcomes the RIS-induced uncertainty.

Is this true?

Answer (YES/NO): NO